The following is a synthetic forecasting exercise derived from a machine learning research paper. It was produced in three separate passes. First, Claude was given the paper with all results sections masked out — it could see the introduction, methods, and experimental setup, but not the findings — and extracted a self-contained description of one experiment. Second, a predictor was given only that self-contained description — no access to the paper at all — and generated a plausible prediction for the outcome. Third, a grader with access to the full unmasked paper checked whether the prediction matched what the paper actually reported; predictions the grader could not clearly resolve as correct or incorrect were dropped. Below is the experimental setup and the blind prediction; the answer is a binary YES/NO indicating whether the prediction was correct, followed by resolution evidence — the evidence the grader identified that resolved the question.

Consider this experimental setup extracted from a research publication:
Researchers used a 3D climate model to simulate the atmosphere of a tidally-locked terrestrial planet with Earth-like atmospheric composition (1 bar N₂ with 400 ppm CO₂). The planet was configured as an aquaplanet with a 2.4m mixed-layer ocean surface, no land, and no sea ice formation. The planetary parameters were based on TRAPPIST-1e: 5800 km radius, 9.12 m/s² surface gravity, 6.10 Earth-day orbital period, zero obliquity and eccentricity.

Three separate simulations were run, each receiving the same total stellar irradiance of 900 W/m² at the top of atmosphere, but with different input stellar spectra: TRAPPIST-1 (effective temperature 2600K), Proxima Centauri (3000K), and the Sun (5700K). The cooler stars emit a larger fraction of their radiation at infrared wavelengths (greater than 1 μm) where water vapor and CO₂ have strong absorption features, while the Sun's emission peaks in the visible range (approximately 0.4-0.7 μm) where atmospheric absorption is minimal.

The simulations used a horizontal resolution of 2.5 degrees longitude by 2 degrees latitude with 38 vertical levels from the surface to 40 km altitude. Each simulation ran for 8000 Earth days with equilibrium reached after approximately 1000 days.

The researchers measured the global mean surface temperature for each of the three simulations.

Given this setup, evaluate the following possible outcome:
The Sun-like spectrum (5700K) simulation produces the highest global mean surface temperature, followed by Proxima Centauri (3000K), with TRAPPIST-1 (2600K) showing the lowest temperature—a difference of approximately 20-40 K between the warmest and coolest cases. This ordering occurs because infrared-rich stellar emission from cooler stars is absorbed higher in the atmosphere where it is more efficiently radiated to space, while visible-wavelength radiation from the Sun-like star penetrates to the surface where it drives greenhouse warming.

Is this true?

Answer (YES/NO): NO